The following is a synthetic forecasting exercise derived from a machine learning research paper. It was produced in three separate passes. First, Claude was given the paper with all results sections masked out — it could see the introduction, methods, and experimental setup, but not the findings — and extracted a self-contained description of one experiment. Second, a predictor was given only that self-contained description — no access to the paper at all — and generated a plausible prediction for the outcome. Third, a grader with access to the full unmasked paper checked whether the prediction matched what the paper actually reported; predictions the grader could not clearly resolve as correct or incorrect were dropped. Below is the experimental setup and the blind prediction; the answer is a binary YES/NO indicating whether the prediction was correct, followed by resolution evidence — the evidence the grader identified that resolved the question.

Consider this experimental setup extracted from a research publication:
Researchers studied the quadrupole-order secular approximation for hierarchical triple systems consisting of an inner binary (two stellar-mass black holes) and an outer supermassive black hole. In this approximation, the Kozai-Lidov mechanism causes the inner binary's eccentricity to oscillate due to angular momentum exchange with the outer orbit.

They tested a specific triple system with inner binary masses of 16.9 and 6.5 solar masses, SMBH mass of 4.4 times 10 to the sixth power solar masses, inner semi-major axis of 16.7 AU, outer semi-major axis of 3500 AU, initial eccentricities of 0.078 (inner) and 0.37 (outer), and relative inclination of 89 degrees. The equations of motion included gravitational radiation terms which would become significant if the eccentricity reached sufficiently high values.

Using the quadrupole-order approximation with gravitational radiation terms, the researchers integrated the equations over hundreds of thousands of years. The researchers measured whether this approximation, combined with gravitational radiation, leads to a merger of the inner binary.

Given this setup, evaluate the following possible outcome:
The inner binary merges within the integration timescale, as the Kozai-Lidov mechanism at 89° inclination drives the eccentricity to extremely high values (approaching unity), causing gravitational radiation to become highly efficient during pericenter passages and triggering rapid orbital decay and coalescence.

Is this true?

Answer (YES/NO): NO